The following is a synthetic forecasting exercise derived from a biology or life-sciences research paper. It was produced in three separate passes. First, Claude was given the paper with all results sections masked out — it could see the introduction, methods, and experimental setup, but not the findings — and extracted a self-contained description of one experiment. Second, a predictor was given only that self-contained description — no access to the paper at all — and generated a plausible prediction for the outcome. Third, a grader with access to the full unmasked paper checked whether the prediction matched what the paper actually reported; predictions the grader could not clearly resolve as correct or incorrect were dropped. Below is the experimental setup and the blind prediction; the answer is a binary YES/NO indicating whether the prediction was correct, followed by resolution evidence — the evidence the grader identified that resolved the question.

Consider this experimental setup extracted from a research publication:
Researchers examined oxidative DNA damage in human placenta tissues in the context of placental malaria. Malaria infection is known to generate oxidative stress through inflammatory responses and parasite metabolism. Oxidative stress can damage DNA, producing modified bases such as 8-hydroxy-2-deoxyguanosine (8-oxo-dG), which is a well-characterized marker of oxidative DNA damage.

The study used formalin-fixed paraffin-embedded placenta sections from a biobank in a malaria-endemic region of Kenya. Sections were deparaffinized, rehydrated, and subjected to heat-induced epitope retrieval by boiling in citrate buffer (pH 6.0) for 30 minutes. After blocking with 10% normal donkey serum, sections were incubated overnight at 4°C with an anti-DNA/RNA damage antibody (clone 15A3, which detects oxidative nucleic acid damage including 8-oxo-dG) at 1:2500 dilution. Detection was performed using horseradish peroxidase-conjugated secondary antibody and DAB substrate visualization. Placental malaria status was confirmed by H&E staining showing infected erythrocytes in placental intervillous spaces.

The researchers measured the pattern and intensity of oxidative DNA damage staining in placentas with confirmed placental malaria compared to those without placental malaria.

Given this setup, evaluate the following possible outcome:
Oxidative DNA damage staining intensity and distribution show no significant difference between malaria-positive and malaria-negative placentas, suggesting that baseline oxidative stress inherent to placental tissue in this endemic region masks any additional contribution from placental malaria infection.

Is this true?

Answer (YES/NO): NO